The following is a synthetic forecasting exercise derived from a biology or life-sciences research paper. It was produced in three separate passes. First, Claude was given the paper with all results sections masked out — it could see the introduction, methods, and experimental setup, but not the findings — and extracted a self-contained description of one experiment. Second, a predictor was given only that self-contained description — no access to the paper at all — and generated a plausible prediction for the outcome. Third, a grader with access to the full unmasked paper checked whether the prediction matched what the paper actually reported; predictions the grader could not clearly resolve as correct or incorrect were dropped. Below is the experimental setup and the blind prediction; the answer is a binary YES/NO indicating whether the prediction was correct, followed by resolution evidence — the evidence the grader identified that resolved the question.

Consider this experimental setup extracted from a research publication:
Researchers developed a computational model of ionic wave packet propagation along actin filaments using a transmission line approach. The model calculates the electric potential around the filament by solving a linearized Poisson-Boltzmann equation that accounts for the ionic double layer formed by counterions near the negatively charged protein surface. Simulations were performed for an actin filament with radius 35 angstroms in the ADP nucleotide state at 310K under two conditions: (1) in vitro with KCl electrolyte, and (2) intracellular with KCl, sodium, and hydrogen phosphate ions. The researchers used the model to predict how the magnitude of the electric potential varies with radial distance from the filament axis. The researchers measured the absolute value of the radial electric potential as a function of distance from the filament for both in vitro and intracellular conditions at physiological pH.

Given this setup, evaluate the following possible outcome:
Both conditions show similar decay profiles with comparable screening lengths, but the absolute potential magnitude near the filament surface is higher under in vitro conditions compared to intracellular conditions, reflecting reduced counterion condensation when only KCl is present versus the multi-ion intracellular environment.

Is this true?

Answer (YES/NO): NO